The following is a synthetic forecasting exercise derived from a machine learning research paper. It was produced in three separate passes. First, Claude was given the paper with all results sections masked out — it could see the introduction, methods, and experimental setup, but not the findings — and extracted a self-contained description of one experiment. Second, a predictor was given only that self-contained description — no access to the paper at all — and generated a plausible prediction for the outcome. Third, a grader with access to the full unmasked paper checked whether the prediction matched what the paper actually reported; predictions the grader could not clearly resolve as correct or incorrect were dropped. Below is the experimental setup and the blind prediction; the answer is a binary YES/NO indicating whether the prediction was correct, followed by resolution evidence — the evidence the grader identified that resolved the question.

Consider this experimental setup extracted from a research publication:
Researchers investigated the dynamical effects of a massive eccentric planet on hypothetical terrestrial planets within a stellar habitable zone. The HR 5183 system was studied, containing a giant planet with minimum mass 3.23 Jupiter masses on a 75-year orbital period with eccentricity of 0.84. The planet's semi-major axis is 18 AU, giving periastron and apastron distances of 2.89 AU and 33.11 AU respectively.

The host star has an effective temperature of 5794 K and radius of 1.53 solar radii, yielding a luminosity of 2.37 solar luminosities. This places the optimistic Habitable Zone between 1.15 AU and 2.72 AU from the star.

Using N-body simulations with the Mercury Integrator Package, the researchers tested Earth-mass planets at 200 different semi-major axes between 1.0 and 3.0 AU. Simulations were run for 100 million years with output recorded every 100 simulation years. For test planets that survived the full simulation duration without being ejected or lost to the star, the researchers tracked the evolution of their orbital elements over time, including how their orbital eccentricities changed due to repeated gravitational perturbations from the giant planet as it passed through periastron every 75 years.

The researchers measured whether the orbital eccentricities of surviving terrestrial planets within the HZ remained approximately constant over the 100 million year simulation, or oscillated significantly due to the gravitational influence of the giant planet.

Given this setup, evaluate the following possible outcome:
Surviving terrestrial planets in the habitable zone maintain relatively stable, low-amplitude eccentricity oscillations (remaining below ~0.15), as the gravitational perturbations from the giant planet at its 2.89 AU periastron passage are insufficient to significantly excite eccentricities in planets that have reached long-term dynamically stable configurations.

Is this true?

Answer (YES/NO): NO